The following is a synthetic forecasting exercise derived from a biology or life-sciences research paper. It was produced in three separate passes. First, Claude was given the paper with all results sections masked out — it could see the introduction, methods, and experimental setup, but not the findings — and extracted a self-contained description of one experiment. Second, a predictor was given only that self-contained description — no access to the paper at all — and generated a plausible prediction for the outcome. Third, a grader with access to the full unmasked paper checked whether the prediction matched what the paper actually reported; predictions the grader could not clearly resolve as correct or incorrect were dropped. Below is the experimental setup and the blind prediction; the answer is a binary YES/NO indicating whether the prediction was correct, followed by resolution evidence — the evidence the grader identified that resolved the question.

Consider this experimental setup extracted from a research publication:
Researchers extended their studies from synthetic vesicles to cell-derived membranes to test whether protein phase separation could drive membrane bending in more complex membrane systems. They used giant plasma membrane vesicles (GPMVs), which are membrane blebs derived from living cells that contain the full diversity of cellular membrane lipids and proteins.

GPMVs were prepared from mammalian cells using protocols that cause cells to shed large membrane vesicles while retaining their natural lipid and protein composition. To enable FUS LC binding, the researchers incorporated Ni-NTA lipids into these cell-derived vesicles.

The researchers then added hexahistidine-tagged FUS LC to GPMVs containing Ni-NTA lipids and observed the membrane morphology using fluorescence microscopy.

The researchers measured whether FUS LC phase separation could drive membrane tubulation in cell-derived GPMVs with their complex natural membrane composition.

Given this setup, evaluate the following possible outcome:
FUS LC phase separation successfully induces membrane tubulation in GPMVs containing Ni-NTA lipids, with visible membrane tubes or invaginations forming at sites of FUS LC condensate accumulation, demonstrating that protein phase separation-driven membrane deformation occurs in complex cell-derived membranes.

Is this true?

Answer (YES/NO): YES